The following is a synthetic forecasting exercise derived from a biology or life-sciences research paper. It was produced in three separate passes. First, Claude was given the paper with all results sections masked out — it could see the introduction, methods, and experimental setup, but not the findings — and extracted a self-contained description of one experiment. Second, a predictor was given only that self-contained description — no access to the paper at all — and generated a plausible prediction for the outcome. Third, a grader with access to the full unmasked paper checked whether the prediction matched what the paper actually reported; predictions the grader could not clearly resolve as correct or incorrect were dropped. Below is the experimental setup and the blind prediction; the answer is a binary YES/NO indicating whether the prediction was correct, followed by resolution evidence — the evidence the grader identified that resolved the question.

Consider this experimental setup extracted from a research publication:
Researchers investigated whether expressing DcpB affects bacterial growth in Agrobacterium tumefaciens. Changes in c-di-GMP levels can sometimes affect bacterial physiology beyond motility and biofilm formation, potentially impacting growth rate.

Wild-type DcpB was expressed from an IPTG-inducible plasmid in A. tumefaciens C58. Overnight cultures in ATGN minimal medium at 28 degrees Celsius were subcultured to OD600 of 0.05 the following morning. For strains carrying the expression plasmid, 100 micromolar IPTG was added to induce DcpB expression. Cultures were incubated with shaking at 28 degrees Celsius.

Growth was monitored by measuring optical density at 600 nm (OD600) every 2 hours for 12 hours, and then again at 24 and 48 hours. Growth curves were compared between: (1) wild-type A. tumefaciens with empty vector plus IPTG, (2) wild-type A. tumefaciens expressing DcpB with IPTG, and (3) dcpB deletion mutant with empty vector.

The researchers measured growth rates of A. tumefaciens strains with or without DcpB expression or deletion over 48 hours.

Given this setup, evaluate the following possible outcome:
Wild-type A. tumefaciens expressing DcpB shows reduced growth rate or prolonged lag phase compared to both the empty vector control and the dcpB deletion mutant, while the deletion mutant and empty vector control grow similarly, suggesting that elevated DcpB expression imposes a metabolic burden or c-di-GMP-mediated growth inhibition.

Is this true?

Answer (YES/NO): NO